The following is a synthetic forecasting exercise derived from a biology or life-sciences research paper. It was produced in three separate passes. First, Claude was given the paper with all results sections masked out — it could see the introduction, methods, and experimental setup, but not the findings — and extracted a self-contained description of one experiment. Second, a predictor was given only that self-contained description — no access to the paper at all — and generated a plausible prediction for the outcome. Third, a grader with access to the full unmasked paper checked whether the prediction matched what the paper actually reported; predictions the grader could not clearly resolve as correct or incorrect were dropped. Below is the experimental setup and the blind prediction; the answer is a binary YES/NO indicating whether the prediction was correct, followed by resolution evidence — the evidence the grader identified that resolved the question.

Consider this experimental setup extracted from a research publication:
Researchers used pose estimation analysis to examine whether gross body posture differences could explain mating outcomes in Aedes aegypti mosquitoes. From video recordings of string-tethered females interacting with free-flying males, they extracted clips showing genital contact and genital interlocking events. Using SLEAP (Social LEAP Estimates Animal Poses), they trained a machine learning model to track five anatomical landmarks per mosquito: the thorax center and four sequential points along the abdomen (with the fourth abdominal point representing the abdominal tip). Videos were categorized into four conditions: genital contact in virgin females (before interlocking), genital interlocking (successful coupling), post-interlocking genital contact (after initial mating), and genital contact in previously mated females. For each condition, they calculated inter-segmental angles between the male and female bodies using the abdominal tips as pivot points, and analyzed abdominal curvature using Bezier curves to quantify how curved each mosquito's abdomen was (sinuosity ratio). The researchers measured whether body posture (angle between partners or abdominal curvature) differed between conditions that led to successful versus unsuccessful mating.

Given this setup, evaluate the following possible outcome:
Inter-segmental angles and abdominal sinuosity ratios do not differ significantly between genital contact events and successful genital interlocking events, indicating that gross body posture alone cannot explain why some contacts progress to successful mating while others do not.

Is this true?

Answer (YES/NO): YES